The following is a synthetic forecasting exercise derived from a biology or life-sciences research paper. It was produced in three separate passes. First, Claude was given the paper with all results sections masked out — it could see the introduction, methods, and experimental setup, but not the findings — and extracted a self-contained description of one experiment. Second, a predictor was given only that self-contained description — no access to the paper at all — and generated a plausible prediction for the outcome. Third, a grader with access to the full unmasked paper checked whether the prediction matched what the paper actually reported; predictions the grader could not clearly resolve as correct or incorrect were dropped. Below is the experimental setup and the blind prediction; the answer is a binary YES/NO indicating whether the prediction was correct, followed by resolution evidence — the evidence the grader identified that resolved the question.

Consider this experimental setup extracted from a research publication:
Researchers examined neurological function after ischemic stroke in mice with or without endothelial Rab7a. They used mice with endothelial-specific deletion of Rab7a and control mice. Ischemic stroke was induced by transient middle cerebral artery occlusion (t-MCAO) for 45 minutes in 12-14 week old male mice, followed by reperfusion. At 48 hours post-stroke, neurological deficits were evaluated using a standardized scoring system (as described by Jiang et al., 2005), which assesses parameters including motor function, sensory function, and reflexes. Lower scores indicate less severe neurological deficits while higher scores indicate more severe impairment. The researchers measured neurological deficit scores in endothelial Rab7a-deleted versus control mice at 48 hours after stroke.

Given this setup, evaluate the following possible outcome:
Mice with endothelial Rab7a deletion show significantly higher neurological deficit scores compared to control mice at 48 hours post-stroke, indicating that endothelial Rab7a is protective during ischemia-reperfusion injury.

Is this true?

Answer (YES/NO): NO